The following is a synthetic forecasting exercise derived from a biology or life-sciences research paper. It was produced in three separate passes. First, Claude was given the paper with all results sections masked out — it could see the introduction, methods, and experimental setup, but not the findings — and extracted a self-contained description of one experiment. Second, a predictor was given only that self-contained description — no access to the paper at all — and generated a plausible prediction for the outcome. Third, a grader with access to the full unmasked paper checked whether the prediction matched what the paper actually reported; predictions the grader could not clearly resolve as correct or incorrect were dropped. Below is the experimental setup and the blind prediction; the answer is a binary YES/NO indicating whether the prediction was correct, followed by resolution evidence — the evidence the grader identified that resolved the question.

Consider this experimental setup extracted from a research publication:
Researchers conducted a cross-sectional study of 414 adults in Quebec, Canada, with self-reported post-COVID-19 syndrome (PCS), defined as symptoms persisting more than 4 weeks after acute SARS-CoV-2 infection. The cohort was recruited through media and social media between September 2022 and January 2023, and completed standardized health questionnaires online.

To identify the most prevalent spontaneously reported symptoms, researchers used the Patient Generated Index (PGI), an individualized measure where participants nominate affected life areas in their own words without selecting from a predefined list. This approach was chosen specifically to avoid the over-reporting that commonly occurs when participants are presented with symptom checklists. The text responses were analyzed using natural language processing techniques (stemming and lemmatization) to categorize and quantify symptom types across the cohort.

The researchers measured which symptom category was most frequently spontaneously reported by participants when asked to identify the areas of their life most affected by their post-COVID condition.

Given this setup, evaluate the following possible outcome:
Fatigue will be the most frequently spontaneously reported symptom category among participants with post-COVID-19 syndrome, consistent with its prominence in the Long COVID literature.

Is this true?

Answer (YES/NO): YES